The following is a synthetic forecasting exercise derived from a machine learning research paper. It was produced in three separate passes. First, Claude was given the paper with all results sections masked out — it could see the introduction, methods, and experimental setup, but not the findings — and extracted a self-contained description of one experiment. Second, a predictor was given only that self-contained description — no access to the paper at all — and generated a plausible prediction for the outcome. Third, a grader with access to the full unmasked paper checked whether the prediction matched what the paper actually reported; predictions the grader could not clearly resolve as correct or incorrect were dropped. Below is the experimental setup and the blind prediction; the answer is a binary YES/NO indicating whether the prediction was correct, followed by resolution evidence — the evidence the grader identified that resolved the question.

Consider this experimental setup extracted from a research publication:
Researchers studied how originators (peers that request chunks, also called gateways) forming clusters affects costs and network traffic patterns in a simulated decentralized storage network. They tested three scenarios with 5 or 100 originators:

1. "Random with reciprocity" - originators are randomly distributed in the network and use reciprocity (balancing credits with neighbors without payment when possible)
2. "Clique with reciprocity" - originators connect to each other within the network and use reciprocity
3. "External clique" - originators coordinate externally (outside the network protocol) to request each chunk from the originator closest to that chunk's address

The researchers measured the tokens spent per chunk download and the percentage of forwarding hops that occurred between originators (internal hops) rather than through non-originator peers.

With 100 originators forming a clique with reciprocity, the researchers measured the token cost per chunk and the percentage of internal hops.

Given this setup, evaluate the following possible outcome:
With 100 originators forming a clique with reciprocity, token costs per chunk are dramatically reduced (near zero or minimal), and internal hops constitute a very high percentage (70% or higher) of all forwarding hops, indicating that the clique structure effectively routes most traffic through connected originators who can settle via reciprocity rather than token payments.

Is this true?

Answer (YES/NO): NO